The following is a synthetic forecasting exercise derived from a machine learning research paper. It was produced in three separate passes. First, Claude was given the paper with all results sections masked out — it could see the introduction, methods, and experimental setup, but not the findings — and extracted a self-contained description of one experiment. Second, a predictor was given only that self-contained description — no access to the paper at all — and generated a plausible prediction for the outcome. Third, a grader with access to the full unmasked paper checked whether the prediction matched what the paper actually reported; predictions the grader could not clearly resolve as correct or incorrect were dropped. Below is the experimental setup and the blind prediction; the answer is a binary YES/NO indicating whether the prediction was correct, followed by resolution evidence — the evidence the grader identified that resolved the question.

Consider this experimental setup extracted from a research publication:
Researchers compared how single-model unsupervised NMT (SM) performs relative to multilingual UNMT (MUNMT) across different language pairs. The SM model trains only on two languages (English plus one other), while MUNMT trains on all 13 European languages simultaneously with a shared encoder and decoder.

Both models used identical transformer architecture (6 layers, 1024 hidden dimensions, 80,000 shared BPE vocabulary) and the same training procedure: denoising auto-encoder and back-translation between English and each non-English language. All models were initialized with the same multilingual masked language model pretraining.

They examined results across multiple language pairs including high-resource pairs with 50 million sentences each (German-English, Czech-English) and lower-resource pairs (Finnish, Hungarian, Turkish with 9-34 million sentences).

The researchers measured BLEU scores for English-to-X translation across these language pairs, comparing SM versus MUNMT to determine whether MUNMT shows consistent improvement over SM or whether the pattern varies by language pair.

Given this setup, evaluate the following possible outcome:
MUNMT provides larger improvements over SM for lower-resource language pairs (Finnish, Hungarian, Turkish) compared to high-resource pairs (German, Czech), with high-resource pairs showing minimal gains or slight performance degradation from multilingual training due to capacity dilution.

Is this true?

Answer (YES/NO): NO